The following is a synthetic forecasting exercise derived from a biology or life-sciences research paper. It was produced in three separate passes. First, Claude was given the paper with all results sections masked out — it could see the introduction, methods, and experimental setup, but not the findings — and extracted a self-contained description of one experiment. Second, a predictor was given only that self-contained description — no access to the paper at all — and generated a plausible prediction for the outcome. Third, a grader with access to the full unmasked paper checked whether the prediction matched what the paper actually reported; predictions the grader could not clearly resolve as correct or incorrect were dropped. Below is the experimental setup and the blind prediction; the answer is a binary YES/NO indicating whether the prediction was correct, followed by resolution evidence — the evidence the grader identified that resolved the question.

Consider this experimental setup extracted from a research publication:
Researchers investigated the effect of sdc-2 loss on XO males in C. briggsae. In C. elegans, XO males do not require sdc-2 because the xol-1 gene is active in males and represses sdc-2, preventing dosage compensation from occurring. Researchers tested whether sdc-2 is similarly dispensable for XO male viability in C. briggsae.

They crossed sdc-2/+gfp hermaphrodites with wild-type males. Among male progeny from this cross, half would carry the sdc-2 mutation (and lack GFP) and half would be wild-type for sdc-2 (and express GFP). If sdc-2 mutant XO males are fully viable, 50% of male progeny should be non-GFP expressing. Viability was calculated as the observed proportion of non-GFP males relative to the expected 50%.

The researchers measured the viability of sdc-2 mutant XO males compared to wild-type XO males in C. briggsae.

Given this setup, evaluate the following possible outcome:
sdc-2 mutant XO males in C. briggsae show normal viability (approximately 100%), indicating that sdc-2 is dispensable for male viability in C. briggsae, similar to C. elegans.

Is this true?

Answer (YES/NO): YES